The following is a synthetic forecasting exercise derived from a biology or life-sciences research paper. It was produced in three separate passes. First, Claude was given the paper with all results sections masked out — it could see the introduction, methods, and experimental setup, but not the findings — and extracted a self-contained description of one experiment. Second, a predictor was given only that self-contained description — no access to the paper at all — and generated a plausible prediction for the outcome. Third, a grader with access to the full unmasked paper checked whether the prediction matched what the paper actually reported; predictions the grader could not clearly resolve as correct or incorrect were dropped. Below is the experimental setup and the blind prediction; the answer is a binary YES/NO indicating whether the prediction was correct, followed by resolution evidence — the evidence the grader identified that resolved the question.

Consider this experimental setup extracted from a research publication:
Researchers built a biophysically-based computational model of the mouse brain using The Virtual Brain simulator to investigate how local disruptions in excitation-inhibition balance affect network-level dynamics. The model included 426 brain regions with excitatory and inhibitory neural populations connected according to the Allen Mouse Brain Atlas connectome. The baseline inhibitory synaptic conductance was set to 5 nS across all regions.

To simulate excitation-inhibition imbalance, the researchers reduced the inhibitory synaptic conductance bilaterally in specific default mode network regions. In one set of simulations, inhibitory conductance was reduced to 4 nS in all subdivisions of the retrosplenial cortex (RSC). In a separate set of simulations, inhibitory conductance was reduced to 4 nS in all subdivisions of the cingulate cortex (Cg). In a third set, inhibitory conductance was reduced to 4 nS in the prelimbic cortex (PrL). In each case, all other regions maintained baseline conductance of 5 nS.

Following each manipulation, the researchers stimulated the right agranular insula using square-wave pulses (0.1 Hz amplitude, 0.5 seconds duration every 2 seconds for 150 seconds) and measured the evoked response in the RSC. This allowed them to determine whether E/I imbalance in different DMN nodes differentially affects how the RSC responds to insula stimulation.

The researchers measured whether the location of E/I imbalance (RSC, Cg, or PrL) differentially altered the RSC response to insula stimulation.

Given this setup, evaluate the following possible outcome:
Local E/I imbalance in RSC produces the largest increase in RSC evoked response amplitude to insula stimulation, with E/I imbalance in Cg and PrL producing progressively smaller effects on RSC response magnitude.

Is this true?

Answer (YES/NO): YES